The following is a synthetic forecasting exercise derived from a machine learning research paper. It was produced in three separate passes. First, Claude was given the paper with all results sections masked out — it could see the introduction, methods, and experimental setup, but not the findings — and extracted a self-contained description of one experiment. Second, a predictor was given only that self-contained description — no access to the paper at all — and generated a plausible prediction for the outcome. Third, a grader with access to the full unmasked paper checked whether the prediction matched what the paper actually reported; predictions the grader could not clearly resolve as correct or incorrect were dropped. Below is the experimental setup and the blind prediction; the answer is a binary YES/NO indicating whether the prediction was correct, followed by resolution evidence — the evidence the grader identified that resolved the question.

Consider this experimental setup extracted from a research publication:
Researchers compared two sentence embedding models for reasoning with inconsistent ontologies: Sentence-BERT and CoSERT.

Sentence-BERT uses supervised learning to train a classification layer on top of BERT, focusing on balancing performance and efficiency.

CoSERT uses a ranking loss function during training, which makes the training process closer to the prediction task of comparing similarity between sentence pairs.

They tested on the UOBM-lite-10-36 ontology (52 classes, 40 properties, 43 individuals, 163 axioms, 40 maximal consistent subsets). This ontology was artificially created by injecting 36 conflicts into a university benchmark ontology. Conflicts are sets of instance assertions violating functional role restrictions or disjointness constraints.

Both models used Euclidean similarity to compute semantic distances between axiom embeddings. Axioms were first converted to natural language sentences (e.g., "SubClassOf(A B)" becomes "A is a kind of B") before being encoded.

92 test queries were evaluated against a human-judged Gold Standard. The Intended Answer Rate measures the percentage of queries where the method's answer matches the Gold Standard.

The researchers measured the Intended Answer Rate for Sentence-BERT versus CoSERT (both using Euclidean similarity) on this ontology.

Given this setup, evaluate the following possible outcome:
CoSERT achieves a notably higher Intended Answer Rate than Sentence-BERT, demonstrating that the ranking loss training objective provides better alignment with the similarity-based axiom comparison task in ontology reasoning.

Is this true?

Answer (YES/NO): NO